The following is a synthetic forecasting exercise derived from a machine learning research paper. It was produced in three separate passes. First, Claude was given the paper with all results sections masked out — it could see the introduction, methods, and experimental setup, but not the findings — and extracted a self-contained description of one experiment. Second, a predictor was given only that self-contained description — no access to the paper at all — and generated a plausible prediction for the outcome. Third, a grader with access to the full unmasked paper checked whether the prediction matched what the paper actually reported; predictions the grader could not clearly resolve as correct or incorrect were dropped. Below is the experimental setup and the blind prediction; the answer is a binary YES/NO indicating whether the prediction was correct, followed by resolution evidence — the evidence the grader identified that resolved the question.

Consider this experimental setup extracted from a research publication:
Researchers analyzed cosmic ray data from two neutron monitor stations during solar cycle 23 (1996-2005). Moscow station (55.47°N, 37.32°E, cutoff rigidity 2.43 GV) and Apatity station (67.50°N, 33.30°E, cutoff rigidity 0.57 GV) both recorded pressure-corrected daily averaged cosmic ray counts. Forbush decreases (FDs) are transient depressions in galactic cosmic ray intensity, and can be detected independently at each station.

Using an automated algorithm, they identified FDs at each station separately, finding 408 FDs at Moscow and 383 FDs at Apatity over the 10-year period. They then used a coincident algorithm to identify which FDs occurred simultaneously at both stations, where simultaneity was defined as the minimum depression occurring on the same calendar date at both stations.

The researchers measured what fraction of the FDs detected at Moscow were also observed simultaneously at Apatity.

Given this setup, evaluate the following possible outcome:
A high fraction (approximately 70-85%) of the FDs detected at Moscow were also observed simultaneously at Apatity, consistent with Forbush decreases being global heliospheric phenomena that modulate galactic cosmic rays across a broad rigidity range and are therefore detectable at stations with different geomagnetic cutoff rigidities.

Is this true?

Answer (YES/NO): NO